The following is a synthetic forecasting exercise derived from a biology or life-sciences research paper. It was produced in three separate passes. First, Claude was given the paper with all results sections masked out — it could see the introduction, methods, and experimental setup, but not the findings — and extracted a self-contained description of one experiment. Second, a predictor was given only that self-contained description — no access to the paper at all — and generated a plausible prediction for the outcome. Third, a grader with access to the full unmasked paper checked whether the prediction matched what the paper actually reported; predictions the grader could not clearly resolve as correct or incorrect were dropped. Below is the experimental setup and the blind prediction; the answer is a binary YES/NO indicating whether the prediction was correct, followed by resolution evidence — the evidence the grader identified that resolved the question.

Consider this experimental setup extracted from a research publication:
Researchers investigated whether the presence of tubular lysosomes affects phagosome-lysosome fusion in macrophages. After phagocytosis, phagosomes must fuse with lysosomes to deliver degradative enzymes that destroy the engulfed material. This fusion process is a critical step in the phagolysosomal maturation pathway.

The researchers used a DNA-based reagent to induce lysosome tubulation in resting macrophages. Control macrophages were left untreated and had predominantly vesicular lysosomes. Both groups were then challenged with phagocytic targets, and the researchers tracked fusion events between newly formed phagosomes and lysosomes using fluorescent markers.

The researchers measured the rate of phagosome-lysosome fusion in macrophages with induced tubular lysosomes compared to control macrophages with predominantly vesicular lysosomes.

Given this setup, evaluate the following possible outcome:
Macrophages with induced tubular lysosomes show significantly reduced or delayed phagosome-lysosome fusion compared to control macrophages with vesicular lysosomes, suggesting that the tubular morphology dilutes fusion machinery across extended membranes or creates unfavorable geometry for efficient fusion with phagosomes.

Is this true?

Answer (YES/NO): NO